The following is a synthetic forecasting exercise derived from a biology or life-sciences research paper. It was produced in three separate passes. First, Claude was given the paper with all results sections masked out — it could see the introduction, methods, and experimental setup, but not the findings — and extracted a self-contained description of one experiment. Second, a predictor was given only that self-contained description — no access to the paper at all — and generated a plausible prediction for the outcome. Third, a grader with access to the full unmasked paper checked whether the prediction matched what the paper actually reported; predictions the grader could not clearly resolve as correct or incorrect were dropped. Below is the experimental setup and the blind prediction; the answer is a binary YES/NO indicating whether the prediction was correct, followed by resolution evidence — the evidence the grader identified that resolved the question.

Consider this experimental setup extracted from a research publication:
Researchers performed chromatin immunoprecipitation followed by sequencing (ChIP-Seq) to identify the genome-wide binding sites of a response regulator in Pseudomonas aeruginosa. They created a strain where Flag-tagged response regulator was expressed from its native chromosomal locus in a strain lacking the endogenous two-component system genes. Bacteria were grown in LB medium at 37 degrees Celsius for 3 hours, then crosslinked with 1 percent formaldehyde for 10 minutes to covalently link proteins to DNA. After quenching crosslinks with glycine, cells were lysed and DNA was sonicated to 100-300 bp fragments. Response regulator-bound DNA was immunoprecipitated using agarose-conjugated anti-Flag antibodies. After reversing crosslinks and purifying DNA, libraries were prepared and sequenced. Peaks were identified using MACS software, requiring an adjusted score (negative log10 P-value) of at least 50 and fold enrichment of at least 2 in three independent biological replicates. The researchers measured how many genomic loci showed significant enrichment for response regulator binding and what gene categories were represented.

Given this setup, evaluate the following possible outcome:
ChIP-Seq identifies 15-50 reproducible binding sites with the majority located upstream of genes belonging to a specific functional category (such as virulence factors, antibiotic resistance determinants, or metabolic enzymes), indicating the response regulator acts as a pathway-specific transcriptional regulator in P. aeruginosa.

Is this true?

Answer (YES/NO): NO